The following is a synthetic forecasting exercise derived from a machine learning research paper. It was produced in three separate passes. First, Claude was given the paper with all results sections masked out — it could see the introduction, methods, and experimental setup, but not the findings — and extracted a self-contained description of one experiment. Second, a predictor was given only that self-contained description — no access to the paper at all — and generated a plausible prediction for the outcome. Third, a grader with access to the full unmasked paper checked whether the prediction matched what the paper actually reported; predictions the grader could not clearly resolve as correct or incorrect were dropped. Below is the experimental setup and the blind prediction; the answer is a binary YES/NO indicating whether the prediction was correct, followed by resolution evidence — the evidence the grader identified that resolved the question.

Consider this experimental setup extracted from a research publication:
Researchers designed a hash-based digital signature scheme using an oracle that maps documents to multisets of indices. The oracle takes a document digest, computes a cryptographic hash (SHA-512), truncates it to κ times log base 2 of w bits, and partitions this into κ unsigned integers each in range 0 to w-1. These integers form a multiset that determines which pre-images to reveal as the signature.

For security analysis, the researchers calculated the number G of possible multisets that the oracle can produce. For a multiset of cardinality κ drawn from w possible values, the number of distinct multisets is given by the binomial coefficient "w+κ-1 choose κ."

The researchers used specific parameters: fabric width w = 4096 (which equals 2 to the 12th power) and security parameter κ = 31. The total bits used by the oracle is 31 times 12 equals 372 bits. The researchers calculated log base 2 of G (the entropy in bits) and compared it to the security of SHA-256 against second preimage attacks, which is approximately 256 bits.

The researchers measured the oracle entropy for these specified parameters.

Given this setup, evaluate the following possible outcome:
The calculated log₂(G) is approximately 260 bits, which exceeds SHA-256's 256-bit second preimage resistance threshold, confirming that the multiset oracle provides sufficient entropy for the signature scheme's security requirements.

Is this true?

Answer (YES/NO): YES